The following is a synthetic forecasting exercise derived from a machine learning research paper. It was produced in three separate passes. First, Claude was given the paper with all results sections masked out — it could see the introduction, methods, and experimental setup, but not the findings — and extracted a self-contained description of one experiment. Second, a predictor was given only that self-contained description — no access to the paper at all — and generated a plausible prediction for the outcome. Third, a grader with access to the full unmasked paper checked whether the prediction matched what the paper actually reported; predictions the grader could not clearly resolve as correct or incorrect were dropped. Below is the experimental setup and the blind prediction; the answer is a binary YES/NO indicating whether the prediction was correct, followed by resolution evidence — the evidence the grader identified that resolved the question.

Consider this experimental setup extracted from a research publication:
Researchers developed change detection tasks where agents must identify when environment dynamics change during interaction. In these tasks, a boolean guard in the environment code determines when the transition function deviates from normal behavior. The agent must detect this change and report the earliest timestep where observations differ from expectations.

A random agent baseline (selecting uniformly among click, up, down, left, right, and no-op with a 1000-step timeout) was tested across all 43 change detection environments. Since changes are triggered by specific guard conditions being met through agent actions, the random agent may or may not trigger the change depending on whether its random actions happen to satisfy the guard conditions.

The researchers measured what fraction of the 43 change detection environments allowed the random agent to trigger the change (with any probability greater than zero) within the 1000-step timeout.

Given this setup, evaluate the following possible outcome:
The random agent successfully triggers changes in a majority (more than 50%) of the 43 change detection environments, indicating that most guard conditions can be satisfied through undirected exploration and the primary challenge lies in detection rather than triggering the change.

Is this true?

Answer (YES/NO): YES